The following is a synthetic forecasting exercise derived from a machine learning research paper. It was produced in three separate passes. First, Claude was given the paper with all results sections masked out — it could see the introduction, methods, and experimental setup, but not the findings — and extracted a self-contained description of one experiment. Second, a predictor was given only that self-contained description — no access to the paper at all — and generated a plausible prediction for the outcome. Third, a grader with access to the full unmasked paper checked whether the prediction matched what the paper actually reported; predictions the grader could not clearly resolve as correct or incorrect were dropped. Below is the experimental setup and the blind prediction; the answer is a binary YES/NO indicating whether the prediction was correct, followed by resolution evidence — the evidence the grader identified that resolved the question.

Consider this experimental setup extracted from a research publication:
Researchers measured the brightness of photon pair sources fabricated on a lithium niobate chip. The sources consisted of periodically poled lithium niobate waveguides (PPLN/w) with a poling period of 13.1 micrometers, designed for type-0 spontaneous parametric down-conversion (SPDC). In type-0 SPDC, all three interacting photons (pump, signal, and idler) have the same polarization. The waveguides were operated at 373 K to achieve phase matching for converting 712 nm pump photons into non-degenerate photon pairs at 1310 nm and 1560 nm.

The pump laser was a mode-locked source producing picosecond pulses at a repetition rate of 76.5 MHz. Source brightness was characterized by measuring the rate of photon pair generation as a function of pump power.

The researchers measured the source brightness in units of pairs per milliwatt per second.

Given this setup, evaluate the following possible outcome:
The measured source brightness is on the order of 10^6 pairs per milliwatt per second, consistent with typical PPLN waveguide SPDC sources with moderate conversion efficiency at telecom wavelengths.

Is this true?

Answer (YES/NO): NO